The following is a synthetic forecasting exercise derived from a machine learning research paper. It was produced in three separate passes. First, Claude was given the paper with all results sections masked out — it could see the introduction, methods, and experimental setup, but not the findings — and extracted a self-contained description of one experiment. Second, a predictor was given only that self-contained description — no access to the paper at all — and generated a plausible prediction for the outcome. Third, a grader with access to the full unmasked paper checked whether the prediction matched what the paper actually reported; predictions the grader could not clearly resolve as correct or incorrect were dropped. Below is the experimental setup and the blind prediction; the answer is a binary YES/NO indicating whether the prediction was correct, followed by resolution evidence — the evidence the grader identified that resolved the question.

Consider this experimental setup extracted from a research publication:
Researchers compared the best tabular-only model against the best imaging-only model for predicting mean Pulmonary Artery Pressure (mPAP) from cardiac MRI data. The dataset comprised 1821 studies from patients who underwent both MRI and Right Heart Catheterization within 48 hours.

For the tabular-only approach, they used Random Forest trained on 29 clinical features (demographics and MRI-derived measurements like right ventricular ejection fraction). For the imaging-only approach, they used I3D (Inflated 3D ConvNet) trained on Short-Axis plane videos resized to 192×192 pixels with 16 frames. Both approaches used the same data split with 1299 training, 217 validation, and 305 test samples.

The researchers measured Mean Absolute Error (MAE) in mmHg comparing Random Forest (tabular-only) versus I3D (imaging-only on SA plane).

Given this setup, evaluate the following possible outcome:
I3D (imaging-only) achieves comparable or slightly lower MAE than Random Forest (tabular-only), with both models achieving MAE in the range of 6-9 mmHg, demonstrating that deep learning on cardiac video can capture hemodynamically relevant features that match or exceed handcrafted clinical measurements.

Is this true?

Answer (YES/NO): YES